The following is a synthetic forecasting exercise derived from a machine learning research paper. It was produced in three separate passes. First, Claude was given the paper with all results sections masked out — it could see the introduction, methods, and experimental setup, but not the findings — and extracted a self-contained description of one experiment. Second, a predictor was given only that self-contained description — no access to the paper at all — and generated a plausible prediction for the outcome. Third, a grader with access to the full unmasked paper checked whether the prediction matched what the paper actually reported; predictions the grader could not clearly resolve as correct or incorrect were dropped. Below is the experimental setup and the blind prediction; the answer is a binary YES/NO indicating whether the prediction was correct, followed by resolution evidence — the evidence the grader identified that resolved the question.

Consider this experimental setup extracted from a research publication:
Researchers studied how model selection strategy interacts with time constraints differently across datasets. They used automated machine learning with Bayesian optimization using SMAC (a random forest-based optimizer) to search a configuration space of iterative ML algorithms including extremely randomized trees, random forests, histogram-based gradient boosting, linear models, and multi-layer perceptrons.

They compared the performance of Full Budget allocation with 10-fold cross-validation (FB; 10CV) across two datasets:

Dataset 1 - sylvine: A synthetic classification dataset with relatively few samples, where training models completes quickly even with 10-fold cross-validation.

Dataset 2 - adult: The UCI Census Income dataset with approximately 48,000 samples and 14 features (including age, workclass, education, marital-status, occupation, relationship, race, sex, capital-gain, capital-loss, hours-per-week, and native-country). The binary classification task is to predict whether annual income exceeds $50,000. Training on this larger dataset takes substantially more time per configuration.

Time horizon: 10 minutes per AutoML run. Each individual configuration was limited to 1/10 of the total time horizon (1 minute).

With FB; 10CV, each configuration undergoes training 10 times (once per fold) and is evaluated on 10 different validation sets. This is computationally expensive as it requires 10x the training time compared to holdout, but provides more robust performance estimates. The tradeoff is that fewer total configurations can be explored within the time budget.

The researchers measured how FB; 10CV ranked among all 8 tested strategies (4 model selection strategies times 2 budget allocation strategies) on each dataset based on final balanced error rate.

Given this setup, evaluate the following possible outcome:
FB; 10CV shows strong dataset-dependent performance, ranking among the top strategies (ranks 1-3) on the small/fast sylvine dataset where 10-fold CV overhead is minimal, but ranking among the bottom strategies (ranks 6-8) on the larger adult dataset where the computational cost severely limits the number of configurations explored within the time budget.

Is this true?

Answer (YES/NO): YES